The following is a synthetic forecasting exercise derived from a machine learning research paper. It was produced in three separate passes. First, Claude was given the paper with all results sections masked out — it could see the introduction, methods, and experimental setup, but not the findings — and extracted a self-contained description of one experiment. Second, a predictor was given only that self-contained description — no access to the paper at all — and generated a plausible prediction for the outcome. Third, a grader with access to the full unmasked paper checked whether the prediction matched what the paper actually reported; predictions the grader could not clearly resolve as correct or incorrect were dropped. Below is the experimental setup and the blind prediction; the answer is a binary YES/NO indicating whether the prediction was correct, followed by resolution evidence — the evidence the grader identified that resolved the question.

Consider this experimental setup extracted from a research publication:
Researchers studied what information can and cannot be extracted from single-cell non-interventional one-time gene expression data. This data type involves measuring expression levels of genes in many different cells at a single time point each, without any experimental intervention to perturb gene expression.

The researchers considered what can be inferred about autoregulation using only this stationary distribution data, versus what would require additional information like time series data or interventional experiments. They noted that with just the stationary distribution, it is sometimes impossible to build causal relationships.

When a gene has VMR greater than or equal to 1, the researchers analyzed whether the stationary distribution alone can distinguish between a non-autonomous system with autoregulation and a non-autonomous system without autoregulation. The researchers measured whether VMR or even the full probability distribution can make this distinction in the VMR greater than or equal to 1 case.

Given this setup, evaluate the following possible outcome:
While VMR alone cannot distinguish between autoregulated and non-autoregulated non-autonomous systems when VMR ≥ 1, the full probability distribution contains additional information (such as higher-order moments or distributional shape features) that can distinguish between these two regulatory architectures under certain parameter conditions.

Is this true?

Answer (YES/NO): NO